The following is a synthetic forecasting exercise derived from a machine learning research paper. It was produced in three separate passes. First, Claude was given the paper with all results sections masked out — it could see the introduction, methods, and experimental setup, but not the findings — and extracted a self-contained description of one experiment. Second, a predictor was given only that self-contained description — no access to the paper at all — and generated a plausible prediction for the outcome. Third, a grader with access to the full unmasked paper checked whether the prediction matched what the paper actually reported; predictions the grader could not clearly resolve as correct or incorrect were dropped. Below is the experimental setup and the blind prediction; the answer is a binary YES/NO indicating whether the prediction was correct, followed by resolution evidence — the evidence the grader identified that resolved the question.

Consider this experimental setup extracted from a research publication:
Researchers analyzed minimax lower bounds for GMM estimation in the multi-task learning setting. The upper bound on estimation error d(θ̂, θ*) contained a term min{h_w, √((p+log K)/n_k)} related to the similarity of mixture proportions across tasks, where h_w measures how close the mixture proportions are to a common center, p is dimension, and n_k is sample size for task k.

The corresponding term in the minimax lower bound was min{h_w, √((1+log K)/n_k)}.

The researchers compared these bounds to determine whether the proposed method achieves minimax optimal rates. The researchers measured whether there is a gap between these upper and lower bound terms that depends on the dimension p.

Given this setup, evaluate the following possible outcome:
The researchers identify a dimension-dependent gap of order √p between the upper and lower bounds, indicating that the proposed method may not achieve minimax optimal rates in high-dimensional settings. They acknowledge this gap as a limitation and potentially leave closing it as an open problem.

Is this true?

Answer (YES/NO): NO